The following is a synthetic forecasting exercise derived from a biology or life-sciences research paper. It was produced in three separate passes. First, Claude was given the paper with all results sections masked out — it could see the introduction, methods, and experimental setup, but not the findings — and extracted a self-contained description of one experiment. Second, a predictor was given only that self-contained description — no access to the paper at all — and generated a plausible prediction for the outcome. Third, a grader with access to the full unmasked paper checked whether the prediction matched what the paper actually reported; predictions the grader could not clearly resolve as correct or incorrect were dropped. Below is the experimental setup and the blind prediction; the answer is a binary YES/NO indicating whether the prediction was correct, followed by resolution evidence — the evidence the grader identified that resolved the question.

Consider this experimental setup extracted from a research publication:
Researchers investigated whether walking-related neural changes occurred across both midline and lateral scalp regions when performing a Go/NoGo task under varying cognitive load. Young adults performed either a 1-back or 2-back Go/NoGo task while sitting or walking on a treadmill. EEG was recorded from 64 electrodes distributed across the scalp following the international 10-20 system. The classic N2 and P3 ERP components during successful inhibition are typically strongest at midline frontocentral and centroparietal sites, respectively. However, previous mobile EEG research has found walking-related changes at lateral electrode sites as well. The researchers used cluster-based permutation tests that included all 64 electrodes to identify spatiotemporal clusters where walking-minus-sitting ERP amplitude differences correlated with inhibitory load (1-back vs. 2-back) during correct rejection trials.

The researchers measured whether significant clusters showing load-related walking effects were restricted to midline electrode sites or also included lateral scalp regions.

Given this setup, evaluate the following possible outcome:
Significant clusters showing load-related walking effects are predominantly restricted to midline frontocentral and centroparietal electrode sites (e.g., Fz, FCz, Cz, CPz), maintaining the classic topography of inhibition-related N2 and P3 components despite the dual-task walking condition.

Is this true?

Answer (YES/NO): NO